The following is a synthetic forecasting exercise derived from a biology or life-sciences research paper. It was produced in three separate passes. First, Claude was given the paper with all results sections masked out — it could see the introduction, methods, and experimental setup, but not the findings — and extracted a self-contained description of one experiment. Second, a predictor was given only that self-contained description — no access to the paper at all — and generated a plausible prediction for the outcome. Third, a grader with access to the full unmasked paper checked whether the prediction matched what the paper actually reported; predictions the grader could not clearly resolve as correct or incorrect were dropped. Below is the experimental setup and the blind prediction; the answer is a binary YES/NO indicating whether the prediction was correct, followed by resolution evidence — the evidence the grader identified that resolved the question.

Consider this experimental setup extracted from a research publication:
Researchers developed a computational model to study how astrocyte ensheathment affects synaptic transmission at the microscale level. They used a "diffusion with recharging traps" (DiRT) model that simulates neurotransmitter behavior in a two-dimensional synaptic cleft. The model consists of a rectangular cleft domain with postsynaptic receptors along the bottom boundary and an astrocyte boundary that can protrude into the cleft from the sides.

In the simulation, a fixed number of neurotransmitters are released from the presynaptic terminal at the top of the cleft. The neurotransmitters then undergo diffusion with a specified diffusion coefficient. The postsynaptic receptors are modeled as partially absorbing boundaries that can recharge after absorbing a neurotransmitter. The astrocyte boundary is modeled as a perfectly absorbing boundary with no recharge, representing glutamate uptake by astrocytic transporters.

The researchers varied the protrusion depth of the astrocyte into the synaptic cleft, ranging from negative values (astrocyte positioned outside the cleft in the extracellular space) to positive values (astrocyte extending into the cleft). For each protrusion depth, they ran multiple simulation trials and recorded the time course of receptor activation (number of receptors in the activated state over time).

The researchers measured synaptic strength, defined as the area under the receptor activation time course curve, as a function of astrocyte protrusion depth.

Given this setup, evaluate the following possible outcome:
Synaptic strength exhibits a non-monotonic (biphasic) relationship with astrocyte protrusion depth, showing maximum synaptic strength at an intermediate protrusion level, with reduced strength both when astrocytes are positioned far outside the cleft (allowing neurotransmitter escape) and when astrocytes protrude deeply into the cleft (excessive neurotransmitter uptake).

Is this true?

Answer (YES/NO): NO